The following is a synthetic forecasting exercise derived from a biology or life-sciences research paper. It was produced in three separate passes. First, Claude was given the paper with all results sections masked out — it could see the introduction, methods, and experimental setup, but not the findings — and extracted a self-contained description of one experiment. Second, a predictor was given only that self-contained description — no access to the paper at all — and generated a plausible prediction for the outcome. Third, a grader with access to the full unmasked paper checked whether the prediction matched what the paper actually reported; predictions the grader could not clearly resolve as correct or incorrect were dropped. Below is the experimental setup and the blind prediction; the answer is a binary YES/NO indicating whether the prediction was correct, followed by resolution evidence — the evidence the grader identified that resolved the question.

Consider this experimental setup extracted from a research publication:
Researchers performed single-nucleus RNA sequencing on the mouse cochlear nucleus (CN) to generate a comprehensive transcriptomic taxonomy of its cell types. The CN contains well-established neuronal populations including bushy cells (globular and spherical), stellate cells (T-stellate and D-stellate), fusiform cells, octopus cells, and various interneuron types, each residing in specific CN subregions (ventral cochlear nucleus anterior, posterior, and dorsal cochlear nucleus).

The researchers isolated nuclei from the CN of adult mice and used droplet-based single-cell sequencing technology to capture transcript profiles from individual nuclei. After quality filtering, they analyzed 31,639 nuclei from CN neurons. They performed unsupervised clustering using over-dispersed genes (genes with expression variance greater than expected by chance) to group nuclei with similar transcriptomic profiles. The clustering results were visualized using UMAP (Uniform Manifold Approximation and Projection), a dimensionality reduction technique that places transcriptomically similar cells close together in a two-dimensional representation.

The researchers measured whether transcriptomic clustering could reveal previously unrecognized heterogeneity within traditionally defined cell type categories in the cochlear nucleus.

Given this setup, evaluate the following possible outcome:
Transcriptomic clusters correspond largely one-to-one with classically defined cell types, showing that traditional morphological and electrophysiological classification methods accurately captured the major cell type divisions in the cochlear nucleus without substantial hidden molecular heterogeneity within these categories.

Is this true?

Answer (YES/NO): NO